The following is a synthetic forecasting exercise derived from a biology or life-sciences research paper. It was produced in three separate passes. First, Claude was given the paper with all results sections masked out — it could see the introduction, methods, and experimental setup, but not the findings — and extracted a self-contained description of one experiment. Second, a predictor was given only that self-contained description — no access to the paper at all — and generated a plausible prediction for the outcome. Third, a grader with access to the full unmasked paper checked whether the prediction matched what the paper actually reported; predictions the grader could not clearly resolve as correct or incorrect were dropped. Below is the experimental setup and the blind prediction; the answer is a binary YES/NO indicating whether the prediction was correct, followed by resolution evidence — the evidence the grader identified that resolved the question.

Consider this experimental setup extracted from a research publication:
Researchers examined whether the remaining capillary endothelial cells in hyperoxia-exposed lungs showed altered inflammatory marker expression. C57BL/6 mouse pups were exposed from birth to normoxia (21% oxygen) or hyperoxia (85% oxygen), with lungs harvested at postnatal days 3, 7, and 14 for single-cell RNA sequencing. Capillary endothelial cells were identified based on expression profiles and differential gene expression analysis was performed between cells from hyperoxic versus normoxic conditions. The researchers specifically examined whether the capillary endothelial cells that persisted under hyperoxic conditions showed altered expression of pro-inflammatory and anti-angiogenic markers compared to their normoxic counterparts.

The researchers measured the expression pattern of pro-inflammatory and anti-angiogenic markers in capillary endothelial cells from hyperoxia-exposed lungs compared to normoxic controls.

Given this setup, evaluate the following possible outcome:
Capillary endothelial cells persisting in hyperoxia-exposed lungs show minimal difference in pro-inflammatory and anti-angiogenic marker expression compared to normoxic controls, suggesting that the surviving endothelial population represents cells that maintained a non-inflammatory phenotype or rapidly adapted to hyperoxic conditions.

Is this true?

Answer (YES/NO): NO